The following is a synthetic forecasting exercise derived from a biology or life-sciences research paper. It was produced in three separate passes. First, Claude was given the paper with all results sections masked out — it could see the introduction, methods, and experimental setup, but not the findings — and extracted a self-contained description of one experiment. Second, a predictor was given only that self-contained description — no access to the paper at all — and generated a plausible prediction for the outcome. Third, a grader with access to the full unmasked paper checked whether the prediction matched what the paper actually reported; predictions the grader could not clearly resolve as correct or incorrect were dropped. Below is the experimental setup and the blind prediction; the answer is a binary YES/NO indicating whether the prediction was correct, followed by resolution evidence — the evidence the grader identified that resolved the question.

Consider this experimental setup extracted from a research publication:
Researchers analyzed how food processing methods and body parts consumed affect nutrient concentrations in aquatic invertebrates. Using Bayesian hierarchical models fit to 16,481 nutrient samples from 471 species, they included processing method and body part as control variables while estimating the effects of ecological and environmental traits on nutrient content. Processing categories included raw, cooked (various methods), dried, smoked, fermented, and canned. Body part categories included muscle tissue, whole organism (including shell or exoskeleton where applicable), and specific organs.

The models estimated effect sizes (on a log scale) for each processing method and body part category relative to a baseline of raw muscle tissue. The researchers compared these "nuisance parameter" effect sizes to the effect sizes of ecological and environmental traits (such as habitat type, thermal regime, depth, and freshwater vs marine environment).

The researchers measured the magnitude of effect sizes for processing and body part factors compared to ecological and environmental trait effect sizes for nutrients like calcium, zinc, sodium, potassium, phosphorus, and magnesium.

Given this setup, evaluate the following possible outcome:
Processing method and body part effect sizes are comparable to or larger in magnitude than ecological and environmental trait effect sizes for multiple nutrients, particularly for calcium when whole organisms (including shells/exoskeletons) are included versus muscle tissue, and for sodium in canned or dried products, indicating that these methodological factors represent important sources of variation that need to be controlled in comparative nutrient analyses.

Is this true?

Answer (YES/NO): YES